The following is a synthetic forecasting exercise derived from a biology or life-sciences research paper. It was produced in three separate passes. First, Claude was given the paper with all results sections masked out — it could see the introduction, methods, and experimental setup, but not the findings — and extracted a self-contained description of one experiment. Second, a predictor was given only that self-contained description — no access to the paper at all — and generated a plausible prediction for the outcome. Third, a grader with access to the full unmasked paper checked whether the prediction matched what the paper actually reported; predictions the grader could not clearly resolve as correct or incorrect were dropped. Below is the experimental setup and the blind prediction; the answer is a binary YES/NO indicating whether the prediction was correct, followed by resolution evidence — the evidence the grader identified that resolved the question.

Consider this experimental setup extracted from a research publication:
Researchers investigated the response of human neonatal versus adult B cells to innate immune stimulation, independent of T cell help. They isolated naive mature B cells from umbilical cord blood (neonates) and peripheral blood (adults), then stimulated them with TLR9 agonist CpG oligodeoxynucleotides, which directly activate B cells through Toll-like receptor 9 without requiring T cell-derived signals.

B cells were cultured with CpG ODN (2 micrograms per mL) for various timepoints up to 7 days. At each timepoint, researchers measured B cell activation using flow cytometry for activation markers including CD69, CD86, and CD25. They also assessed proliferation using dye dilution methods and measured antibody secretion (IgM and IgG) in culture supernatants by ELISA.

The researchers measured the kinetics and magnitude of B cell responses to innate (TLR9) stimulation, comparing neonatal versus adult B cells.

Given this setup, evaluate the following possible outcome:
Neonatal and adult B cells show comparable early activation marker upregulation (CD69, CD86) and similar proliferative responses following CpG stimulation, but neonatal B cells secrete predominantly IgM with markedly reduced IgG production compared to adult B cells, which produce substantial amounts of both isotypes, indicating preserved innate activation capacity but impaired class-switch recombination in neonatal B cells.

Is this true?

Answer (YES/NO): NO